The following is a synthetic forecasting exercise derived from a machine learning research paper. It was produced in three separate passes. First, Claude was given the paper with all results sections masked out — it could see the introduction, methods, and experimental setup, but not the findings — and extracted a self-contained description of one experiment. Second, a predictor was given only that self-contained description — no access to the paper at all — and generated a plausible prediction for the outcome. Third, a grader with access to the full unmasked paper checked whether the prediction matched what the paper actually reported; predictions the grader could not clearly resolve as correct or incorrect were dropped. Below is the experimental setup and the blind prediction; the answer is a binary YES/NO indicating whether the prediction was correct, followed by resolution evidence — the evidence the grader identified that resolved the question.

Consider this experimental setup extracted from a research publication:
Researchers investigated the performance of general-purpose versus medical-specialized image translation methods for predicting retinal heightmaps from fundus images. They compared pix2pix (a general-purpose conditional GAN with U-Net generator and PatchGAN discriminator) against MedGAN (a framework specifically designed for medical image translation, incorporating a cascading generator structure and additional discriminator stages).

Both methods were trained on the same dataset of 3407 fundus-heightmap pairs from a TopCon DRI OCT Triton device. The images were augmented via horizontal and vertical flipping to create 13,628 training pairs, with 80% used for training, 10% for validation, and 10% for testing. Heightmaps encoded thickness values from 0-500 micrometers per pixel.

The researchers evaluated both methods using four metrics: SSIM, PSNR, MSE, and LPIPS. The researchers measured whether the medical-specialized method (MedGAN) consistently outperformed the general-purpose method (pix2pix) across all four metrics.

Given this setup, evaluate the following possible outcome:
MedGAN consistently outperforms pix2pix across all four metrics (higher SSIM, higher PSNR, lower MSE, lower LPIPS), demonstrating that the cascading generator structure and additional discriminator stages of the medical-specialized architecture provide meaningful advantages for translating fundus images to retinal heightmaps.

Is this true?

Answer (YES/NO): NO